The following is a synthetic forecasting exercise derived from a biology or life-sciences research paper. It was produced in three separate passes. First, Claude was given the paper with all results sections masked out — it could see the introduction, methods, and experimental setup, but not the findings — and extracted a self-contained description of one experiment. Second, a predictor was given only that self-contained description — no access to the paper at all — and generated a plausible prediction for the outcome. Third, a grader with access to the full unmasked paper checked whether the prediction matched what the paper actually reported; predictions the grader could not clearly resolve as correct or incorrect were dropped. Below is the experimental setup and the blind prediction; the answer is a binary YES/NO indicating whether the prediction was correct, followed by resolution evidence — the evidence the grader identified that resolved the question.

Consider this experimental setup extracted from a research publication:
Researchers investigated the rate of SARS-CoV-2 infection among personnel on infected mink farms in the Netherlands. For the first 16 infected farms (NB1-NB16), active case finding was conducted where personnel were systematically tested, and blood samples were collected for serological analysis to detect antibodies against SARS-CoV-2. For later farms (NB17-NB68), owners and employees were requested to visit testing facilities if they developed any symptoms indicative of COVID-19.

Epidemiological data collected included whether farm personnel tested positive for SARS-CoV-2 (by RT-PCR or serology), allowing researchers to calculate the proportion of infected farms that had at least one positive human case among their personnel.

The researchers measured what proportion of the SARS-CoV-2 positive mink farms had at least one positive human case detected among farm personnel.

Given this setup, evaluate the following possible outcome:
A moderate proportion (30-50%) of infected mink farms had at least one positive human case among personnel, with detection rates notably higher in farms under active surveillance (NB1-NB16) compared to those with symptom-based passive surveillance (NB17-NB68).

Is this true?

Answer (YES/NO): NO